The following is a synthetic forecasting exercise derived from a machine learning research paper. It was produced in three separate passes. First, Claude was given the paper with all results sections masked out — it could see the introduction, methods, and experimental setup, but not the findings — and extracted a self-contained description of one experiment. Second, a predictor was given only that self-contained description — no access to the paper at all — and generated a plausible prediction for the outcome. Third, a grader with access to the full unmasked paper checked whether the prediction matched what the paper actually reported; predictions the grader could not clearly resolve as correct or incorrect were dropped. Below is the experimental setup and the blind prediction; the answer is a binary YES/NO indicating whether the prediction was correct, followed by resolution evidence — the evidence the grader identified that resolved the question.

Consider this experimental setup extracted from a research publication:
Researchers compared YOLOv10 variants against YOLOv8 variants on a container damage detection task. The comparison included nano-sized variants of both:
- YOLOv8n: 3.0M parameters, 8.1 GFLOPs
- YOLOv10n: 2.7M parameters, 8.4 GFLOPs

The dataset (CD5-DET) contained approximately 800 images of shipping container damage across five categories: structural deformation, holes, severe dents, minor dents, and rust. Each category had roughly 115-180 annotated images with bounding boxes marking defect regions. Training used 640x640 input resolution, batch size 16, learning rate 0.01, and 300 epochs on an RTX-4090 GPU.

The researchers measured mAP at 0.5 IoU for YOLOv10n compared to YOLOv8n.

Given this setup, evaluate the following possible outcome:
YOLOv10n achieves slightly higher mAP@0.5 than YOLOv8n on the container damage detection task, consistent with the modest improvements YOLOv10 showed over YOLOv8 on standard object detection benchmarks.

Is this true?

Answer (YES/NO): NO